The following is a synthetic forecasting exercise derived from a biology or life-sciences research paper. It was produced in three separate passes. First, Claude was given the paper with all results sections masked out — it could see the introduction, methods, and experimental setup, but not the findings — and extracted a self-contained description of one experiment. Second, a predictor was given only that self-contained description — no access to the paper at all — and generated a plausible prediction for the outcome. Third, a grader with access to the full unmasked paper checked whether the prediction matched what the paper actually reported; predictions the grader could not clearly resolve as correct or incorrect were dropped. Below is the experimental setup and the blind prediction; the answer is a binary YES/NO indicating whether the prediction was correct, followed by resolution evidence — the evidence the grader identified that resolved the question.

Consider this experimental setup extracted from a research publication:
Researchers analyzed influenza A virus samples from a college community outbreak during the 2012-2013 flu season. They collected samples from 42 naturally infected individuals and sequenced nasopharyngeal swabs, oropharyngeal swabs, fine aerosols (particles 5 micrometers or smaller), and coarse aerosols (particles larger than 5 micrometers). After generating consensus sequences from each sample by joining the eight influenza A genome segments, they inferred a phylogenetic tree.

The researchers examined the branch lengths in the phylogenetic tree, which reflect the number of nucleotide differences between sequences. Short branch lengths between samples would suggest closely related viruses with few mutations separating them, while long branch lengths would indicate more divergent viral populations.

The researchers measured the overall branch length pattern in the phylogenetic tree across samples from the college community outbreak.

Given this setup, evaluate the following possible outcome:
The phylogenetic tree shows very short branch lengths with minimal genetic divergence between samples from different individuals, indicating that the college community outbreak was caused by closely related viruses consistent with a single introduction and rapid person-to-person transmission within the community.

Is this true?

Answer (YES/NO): YES